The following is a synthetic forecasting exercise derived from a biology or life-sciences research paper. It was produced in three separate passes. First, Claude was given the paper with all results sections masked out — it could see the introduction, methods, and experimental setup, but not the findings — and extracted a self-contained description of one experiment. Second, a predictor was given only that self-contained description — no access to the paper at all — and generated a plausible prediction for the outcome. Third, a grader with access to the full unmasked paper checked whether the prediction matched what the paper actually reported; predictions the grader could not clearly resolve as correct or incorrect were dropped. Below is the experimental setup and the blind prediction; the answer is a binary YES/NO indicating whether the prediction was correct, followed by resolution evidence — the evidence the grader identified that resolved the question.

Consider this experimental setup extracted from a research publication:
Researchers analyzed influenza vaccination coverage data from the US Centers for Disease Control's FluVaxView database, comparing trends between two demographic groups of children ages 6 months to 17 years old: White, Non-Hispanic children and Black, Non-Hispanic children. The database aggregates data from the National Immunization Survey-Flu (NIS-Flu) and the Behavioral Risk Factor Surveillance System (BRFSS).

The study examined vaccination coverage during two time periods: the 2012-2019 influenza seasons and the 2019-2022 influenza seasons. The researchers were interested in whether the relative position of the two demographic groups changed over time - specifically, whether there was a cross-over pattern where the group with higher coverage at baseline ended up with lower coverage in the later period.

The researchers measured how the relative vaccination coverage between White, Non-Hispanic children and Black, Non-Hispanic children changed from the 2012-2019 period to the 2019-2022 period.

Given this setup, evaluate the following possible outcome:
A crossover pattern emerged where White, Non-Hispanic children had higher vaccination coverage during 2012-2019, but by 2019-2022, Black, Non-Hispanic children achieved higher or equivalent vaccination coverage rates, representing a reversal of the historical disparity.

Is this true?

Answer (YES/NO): NO